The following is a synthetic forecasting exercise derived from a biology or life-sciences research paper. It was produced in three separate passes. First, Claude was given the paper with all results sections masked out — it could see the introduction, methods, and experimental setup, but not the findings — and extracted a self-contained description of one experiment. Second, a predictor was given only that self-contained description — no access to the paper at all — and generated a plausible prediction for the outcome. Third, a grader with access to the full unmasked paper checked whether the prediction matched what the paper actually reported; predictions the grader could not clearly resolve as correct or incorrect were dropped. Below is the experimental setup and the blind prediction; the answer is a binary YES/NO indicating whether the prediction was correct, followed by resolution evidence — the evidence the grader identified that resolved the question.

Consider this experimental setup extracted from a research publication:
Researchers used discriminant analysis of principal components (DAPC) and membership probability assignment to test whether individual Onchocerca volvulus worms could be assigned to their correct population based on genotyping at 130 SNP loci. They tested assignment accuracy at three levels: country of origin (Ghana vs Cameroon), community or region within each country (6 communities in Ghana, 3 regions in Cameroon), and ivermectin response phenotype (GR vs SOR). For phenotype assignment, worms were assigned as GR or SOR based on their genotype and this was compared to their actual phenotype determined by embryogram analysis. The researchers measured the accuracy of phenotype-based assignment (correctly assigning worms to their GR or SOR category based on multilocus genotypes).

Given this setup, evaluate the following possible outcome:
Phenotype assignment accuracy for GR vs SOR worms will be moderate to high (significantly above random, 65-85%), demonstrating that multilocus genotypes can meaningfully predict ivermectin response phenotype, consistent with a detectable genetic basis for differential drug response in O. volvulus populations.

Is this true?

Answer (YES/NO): NO